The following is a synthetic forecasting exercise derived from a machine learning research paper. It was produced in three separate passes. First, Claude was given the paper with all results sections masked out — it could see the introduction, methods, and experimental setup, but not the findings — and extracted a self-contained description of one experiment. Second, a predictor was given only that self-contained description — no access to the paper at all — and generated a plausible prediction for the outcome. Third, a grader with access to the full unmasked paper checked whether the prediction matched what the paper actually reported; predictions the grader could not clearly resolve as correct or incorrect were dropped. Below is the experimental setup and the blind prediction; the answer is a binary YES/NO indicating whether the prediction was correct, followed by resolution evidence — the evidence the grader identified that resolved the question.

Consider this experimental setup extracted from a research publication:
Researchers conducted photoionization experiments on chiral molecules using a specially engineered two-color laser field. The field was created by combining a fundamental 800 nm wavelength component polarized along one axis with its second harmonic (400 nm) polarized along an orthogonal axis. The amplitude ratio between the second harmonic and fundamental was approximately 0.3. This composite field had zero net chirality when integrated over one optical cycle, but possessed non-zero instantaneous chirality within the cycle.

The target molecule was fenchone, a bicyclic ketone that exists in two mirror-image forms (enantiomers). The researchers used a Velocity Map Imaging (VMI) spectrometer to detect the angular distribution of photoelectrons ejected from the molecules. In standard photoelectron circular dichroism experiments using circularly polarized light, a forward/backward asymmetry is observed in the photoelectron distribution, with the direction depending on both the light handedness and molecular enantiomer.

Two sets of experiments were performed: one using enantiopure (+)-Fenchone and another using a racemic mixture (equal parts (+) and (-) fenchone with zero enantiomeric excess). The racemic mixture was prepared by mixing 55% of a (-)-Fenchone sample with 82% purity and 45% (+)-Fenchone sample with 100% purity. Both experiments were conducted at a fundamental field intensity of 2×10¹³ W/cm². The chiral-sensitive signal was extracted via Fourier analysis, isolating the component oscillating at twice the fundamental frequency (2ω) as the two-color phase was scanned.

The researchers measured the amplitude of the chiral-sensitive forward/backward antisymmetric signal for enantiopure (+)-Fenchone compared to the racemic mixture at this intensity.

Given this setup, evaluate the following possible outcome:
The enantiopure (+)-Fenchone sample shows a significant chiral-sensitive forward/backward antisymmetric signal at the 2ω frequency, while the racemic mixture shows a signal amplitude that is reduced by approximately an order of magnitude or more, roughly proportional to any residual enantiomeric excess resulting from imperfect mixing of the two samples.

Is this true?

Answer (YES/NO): NO